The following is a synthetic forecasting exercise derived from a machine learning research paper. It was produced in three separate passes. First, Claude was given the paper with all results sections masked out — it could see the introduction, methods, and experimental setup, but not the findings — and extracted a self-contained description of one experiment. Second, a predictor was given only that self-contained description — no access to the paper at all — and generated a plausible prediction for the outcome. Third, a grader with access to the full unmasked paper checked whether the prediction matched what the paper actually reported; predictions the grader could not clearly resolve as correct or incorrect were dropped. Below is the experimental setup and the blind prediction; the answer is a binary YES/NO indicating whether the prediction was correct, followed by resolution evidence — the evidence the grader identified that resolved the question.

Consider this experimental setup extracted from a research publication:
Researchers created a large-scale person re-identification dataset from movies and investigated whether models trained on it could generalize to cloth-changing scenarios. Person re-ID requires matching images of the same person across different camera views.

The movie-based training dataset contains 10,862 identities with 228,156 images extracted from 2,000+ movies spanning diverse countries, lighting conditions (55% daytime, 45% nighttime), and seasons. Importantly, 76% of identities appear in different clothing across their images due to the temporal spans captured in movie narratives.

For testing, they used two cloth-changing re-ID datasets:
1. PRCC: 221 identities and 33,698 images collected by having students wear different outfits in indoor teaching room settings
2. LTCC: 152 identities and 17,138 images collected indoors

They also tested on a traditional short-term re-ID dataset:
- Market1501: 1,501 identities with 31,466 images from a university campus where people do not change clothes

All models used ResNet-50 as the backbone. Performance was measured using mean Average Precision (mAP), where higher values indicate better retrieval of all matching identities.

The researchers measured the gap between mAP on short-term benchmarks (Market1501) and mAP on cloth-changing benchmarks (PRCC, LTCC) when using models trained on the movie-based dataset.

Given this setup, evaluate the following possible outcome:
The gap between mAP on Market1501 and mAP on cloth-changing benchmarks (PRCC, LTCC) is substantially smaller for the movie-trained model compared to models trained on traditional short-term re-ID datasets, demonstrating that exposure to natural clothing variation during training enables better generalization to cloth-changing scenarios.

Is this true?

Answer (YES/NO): YES